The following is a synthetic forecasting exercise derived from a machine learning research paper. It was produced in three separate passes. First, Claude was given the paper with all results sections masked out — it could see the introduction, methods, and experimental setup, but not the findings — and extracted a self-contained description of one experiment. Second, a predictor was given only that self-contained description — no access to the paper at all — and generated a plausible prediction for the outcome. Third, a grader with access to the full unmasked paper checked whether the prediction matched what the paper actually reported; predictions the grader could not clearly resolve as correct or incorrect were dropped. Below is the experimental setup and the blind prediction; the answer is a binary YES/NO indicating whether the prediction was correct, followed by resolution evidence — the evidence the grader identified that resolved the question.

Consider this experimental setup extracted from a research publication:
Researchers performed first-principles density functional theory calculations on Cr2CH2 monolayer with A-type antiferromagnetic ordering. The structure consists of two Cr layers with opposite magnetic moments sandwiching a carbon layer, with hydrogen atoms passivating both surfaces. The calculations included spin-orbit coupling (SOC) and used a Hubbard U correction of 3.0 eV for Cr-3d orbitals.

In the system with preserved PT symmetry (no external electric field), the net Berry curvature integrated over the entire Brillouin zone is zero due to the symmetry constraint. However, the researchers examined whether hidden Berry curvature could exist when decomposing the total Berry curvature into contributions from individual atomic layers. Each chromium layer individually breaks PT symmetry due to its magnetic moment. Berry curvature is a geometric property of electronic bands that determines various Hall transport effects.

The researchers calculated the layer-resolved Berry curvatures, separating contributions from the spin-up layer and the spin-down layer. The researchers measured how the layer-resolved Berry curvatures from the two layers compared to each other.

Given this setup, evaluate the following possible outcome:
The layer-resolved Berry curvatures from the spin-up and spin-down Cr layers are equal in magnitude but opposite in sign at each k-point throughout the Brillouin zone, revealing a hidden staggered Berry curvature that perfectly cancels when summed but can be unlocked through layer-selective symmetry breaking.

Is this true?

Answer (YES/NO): YES